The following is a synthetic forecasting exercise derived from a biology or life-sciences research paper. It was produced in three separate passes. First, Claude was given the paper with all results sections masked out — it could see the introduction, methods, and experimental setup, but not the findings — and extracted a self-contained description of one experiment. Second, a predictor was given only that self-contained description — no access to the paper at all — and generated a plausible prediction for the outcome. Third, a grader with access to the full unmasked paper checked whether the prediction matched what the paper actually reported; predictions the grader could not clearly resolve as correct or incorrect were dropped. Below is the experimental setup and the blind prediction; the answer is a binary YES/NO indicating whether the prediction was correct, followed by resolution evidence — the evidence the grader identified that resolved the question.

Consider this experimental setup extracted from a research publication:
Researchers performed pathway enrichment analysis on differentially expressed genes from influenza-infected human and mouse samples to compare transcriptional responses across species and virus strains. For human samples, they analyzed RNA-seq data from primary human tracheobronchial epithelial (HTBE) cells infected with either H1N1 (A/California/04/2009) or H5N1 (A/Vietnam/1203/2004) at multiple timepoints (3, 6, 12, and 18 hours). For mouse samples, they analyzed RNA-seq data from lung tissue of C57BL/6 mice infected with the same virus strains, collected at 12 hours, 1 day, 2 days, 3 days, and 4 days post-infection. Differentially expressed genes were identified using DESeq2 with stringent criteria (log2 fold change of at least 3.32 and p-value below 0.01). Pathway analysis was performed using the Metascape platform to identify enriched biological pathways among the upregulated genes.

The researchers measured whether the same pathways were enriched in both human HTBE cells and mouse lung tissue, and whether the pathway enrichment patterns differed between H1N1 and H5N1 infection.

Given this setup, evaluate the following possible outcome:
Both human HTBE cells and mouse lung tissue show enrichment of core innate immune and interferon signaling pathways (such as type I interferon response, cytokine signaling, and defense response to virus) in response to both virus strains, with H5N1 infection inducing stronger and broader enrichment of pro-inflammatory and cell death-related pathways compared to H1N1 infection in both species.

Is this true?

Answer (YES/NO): NO